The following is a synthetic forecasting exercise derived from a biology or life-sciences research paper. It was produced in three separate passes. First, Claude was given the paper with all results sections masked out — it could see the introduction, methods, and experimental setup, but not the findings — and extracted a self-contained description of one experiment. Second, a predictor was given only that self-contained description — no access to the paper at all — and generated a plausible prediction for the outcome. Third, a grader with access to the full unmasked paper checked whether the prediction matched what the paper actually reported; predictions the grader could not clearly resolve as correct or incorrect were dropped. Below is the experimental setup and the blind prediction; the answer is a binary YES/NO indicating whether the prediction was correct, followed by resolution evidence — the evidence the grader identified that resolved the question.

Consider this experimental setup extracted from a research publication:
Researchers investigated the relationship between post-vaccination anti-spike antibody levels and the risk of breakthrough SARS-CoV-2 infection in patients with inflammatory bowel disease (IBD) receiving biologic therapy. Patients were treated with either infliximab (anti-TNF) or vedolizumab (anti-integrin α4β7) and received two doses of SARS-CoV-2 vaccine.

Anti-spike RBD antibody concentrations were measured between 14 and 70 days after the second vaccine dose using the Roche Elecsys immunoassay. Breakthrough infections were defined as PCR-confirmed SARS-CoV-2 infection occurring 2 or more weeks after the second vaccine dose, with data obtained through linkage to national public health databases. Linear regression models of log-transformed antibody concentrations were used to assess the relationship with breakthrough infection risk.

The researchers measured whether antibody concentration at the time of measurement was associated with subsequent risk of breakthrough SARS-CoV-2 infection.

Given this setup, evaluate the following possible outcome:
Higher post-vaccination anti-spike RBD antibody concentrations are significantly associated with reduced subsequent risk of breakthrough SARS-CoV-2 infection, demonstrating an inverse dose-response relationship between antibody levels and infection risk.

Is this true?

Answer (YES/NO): YES